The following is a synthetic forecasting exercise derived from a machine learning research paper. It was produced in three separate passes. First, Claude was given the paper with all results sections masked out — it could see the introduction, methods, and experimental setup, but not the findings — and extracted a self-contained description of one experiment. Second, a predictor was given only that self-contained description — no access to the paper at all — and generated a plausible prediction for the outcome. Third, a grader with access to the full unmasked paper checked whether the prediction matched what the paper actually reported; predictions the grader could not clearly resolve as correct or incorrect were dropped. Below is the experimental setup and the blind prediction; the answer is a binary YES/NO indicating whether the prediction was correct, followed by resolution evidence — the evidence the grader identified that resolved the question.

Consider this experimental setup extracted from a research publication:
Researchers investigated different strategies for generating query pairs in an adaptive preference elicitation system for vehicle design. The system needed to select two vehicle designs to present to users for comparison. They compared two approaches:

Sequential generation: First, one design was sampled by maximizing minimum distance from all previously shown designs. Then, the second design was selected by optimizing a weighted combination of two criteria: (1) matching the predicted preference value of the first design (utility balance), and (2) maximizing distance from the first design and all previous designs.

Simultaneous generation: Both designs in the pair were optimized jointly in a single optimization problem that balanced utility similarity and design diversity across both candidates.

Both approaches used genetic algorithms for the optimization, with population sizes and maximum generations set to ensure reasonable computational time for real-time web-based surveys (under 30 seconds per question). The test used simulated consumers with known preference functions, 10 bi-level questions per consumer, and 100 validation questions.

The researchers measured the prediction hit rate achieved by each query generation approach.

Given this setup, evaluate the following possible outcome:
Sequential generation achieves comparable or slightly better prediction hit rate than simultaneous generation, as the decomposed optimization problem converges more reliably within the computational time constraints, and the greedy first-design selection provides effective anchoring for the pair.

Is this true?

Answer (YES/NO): YES